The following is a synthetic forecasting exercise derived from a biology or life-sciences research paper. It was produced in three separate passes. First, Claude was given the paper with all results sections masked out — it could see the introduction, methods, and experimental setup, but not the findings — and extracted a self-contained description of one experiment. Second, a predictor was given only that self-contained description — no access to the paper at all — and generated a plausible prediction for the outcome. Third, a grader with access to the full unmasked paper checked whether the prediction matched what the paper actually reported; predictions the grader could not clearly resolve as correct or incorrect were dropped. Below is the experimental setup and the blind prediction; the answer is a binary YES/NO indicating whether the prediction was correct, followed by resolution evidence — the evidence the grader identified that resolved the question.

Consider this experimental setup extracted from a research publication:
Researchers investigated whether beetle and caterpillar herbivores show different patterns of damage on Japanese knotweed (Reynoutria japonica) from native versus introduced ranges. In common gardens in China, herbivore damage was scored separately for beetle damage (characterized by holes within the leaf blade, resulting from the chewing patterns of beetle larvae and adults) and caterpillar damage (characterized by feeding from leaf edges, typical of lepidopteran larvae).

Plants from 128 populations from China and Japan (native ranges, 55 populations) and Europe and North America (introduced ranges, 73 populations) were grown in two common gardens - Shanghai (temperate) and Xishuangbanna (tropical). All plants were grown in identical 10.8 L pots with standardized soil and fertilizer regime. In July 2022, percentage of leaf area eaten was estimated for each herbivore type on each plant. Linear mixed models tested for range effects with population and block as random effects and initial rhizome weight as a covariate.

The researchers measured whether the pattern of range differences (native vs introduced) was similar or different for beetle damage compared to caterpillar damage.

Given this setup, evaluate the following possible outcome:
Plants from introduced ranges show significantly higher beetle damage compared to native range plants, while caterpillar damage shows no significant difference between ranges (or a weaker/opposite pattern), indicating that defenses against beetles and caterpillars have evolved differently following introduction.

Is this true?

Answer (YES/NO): NO